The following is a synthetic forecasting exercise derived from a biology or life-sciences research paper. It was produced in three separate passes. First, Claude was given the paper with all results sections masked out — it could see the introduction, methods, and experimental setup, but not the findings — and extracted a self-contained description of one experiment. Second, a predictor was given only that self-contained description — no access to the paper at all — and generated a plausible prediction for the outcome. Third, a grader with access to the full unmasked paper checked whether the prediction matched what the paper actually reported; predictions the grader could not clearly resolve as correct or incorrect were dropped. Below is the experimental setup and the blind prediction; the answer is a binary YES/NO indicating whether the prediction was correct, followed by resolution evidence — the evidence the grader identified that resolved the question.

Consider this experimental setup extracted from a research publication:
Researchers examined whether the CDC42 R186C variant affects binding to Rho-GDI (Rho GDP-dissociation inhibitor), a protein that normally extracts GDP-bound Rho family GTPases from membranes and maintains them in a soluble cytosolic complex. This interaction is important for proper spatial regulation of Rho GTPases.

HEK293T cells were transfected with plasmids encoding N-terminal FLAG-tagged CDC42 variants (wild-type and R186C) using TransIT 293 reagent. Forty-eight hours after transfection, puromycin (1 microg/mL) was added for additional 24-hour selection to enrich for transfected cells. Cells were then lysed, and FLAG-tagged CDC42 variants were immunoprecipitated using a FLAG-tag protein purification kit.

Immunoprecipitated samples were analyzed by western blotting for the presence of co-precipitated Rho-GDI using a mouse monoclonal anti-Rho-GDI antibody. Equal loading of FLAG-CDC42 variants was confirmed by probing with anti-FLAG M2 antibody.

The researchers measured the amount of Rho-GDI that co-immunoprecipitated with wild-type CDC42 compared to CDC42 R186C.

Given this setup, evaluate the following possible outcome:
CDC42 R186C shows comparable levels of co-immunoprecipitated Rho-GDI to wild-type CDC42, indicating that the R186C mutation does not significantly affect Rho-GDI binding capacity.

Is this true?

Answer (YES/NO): NO